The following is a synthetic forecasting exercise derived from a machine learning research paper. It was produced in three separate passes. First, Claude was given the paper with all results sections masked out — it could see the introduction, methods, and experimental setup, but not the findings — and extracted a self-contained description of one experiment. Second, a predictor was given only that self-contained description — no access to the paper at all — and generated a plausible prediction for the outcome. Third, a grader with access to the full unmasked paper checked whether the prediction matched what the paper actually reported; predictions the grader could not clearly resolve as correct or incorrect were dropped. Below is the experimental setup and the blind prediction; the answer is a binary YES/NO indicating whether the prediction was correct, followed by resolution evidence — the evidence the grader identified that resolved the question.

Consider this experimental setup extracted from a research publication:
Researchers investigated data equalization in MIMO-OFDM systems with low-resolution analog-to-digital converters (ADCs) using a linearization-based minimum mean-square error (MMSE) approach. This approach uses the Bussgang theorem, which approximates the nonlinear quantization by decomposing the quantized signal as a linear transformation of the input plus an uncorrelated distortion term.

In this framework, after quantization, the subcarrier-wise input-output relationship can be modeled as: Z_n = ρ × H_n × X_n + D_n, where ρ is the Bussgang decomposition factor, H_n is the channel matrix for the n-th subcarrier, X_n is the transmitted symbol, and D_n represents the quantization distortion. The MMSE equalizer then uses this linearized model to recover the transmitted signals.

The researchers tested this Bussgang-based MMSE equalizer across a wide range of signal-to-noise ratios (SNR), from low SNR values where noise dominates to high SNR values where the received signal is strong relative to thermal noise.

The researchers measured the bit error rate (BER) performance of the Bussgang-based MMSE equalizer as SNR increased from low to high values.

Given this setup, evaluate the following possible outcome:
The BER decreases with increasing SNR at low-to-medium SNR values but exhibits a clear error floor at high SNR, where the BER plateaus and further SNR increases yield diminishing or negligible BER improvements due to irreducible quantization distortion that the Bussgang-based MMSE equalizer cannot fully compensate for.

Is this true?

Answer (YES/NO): YES